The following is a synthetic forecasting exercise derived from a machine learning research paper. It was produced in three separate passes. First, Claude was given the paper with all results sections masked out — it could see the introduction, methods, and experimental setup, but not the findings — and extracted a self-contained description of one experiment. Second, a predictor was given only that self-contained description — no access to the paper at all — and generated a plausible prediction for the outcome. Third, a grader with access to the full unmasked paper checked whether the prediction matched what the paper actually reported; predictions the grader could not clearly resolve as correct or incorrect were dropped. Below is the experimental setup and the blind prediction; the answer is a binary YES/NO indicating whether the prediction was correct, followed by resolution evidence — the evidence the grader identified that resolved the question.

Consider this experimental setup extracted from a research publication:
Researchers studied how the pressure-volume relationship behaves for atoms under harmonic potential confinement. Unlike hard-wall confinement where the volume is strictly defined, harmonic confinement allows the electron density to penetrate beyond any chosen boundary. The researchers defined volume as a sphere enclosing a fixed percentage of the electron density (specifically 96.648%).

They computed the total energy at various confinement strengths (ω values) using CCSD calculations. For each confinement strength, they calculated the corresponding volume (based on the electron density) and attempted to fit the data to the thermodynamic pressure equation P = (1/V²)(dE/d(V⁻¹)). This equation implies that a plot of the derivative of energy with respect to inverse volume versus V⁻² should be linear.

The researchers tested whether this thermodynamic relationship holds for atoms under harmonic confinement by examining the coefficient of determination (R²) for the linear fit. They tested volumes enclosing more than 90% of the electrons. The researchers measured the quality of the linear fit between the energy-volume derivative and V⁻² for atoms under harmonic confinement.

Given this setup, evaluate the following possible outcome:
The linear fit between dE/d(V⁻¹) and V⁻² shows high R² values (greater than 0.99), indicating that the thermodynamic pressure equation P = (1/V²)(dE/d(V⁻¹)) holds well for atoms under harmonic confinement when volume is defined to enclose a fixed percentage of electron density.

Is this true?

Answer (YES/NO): YES